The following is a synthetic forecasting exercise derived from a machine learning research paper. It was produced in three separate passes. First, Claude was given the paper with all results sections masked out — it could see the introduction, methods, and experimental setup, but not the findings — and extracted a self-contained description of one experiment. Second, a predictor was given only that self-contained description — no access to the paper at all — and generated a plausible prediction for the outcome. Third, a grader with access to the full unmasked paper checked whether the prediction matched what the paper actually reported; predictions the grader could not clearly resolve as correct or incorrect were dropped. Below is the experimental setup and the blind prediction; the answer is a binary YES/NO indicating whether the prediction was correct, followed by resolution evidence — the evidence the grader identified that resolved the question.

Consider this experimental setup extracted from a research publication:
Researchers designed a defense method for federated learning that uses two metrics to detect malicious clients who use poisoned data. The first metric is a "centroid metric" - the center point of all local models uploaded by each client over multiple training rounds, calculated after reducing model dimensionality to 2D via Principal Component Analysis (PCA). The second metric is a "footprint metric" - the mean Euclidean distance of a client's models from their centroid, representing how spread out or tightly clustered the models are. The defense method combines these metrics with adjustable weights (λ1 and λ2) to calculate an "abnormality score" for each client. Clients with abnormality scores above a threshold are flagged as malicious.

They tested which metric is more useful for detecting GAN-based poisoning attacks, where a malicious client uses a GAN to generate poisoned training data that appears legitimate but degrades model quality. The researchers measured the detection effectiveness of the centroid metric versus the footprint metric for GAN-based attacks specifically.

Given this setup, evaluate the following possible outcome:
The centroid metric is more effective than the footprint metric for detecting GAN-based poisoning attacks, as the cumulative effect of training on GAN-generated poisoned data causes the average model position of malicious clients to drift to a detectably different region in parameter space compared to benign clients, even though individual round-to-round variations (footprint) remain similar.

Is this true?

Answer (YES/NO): NO